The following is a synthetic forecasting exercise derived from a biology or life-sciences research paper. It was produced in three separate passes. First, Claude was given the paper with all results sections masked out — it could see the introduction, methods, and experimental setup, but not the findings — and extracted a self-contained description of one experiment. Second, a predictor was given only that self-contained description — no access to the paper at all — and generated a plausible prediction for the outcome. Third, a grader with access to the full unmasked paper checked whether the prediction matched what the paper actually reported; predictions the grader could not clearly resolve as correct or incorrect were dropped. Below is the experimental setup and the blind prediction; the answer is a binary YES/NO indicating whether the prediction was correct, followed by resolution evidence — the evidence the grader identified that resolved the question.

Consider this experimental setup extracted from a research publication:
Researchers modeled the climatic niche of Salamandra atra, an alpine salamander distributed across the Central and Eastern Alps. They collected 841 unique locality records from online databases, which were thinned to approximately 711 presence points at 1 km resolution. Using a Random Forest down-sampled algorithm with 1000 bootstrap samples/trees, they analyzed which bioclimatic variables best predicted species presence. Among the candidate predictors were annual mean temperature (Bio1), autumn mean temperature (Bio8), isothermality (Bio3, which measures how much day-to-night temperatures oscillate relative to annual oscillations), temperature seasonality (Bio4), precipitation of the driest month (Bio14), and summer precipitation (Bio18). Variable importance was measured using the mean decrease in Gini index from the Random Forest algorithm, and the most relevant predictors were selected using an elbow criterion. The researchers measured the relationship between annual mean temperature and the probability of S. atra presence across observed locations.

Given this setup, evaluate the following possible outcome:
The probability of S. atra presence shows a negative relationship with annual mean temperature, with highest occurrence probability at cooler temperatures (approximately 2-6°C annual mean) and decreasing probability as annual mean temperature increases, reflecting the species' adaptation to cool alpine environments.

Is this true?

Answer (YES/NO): NO